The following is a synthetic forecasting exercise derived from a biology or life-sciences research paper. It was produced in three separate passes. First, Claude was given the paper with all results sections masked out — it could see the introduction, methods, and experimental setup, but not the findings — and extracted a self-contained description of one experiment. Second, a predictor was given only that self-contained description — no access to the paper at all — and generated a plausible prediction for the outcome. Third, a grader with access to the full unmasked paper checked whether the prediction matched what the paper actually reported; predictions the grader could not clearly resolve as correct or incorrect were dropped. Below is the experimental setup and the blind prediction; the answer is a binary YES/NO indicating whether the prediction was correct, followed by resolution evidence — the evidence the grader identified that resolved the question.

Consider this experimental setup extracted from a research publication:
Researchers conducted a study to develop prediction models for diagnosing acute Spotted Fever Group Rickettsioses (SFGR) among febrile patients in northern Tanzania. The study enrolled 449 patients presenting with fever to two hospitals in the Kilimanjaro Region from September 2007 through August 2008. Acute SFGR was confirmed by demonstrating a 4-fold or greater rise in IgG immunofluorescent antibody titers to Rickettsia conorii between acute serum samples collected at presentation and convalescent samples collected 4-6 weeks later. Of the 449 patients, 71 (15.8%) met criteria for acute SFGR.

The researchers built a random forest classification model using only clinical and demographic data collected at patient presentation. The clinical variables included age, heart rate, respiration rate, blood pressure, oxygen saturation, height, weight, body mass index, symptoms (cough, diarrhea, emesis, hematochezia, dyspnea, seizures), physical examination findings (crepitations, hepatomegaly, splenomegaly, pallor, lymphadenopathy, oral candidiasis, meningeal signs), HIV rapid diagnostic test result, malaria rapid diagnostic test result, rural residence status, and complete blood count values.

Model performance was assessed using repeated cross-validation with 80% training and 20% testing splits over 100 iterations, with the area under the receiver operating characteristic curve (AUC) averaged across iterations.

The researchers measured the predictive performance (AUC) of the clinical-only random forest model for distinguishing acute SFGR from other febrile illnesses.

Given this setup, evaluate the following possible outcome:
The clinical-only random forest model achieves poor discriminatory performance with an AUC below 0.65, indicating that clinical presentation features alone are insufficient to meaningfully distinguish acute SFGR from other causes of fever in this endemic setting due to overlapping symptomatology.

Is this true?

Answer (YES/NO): YES